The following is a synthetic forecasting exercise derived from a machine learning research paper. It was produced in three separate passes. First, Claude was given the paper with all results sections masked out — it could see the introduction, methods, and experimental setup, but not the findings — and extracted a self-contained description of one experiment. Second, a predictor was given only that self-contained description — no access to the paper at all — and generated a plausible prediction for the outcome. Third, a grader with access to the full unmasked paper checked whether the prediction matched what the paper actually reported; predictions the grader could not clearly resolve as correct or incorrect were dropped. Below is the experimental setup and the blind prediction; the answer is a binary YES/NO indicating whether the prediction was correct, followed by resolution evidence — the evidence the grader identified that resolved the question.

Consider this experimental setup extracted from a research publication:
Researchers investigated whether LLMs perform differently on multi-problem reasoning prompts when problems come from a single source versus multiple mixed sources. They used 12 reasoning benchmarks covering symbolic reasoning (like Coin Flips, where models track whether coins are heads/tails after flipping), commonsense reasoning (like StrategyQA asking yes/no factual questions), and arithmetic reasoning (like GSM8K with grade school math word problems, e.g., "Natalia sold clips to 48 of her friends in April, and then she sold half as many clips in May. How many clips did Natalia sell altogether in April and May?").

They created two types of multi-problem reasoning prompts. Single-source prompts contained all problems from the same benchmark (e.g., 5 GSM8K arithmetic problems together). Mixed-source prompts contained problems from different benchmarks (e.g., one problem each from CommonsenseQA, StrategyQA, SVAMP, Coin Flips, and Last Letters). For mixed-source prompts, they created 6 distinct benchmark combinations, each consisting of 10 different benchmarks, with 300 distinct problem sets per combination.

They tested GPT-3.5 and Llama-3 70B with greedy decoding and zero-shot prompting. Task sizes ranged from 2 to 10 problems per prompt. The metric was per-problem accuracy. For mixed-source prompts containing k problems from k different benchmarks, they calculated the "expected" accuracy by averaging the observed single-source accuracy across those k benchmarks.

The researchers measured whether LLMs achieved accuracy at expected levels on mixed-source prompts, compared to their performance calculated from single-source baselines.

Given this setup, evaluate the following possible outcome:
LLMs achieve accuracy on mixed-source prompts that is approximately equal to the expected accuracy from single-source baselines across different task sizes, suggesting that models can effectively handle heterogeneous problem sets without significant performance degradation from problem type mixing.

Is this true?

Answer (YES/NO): NO